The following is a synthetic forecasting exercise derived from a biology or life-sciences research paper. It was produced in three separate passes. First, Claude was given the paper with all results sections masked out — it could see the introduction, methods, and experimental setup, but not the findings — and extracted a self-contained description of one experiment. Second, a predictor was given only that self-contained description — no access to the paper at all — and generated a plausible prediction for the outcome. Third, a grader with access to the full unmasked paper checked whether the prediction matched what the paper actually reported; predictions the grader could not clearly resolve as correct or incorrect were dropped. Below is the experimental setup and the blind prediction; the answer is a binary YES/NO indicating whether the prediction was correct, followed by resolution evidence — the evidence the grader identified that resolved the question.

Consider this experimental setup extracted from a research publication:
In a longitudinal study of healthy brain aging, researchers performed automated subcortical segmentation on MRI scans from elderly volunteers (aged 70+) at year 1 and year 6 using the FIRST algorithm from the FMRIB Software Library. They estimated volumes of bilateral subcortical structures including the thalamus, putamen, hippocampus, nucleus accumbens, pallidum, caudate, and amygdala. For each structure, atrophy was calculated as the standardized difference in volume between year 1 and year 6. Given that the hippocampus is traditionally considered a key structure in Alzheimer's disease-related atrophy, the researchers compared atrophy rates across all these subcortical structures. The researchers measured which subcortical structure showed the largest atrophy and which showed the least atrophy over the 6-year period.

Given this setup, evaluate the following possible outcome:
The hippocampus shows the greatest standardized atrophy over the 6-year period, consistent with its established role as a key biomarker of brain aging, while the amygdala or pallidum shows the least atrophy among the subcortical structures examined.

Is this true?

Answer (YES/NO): NO